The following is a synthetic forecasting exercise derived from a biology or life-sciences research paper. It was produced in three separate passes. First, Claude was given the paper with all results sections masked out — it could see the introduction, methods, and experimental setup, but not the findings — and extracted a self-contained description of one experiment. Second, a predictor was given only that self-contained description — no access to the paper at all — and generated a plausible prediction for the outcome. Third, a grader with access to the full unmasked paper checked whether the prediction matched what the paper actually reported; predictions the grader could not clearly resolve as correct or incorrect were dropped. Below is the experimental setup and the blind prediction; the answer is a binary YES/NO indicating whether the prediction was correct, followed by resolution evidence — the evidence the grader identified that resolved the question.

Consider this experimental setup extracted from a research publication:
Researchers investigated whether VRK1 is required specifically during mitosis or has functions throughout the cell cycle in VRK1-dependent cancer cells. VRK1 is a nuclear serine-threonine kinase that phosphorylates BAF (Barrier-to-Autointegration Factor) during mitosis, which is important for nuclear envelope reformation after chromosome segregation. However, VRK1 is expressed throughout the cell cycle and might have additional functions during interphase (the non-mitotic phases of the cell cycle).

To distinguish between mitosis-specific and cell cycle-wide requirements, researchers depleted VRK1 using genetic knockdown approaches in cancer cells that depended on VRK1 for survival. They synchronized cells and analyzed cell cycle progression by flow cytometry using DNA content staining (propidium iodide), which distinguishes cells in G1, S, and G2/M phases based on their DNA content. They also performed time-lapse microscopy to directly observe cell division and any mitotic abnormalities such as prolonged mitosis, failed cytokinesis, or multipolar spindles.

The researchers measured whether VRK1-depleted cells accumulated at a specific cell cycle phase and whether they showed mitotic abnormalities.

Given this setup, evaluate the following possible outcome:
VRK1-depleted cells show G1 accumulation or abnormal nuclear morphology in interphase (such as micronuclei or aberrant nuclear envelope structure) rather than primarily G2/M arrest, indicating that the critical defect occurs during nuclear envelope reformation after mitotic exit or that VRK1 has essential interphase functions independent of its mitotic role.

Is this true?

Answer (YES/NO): YES